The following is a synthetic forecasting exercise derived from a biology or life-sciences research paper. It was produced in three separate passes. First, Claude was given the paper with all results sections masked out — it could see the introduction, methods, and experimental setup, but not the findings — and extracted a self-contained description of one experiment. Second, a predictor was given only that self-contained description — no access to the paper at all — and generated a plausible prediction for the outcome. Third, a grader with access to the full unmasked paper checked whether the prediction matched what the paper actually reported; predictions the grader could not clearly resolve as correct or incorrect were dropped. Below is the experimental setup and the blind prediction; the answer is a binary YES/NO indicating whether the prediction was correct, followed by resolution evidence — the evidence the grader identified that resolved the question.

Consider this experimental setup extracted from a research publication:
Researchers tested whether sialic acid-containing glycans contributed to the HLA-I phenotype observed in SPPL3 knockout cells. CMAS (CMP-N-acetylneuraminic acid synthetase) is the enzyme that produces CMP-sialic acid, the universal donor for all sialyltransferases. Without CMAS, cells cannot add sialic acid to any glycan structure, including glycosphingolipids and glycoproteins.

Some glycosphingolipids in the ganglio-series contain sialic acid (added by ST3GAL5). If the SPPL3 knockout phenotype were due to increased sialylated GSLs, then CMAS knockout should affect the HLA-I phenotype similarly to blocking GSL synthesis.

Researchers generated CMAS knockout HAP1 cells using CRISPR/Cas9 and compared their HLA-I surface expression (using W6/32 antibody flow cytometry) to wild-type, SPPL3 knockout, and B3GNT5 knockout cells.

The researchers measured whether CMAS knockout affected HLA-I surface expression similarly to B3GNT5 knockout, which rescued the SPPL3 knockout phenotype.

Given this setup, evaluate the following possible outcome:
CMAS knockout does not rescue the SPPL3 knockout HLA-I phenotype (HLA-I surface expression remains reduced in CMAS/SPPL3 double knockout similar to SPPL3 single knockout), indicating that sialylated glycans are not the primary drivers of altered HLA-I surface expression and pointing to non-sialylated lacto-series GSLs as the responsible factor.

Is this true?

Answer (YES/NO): NO